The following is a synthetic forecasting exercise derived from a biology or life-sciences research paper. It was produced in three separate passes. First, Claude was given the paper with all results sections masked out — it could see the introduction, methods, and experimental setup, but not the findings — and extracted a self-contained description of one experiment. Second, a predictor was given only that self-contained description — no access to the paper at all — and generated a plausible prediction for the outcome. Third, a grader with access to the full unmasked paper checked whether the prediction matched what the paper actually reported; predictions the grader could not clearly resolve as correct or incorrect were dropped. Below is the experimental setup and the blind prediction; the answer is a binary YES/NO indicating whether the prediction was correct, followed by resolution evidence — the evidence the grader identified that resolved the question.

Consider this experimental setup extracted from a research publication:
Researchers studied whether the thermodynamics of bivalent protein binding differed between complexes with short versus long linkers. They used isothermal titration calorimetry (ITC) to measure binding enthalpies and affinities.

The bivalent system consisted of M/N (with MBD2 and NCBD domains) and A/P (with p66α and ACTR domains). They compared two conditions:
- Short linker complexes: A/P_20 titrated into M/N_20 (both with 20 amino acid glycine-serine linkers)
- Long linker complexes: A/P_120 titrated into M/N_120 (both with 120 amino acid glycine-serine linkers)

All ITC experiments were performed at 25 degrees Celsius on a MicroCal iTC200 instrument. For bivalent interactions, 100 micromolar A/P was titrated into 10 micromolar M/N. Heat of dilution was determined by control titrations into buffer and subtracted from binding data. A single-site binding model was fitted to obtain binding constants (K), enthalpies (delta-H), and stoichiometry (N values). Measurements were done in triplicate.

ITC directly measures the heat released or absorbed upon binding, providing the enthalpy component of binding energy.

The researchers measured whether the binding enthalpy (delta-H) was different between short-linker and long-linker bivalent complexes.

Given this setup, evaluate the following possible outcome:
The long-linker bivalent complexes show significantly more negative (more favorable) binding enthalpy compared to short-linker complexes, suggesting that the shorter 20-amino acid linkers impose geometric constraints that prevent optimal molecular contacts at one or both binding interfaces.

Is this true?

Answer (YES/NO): NO